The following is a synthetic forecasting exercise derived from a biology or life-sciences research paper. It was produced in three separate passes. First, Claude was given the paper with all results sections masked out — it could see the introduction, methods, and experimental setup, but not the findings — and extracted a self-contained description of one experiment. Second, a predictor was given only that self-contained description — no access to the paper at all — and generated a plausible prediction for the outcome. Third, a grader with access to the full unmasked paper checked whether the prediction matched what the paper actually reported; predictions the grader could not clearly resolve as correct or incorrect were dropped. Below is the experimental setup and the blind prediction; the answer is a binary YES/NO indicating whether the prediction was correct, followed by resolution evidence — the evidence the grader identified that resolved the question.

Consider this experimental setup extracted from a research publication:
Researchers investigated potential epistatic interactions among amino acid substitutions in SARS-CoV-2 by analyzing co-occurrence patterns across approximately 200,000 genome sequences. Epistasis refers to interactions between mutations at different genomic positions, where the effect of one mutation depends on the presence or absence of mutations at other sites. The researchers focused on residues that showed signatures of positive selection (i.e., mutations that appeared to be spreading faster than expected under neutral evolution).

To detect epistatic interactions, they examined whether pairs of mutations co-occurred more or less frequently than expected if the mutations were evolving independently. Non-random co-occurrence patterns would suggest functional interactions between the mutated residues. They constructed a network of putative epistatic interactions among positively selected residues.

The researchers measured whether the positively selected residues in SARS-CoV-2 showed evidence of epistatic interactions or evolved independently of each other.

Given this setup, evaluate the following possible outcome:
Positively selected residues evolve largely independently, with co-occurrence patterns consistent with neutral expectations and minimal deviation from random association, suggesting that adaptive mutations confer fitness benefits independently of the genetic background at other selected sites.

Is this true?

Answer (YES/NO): NO